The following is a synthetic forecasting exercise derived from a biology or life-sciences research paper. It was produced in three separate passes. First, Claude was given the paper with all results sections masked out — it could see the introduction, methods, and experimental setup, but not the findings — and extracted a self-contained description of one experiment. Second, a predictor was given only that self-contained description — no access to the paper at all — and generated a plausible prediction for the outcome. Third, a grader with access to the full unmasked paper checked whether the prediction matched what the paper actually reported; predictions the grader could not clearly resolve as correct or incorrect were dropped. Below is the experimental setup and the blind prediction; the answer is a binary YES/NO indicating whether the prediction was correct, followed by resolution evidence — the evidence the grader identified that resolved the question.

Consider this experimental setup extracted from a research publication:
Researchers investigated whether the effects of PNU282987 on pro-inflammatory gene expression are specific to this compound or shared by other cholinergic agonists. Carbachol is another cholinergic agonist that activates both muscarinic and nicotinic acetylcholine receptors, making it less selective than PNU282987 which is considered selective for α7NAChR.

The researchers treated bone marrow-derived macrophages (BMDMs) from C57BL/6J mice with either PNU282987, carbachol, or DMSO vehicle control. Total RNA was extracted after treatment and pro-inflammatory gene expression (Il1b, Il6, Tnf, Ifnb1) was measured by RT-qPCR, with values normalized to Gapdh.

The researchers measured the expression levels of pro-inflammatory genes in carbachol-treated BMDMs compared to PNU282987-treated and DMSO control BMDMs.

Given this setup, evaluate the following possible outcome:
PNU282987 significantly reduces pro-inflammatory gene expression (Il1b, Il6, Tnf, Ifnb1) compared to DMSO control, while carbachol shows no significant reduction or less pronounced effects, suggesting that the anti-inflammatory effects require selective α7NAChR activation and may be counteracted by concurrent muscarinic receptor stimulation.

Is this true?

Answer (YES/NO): NO